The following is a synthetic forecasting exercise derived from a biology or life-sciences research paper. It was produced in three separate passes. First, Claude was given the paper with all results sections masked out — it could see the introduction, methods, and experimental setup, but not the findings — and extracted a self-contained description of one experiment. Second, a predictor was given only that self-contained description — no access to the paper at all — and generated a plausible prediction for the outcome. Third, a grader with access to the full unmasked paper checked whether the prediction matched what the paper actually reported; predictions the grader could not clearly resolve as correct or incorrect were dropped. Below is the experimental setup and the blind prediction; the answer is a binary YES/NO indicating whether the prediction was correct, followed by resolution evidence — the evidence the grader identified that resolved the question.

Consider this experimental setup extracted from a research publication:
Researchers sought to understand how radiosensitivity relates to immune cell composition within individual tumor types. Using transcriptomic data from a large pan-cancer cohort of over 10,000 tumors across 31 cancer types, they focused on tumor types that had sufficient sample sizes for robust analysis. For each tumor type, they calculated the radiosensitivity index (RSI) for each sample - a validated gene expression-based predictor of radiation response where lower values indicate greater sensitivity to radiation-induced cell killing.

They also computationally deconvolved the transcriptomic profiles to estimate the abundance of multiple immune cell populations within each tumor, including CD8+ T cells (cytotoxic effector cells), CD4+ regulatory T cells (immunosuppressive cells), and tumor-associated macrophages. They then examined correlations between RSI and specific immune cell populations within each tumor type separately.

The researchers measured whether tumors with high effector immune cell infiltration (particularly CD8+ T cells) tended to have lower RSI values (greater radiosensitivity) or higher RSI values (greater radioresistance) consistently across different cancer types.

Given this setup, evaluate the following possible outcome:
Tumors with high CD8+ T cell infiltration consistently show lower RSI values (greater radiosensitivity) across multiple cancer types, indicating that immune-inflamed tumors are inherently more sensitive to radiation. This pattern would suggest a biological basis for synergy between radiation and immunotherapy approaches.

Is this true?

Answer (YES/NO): YES